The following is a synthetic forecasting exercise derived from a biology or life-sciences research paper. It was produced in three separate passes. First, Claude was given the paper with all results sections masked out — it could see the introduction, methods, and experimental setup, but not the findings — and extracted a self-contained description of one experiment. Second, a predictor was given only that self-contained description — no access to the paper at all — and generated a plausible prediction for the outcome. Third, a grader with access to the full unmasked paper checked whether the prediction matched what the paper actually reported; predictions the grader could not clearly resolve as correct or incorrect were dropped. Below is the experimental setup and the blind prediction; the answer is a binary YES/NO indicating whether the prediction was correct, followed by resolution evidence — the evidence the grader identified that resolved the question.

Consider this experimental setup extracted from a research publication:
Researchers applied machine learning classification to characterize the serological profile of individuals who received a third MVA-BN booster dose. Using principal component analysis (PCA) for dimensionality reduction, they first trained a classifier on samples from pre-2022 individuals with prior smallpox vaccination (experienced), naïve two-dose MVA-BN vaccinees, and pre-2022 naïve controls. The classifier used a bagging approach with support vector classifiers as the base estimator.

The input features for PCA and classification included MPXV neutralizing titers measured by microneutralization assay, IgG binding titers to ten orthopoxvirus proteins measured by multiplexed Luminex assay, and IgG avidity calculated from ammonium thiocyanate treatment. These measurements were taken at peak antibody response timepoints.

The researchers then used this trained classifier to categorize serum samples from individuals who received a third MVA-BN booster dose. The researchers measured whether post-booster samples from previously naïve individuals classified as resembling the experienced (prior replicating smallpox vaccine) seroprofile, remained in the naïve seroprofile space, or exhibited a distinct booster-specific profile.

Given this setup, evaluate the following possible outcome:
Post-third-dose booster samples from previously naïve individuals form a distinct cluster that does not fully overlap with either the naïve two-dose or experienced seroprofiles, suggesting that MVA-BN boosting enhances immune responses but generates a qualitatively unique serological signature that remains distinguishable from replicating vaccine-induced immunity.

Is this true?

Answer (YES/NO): NO